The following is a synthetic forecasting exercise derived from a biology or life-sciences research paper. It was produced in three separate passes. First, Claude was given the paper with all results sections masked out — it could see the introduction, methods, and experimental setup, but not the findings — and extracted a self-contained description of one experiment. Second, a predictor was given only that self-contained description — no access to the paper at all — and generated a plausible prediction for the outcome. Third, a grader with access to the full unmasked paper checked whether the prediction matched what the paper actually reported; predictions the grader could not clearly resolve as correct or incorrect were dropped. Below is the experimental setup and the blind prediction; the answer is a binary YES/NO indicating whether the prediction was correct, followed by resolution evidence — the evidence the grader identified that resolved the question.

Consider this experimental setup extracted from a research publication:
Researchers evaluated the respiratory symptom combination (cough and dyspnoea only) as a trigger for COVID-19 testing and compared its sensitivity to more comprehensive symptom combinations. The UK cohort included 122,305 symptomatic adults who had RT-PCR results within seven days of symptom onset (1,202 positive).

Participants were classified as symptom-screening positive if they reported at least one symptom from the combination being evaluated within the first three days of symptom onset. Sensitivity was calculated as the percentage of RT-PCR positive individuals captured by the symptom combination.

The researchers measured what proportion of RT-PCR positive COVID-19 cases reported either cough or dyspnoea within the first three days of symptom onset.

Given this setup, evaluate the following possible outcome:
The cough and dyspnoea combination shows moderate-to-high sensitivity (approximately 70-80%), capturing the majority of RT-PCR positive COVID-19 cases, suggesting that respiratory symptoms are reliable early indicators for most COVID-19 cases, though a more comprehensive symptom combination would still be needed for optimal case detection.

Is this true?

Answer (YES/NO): NO